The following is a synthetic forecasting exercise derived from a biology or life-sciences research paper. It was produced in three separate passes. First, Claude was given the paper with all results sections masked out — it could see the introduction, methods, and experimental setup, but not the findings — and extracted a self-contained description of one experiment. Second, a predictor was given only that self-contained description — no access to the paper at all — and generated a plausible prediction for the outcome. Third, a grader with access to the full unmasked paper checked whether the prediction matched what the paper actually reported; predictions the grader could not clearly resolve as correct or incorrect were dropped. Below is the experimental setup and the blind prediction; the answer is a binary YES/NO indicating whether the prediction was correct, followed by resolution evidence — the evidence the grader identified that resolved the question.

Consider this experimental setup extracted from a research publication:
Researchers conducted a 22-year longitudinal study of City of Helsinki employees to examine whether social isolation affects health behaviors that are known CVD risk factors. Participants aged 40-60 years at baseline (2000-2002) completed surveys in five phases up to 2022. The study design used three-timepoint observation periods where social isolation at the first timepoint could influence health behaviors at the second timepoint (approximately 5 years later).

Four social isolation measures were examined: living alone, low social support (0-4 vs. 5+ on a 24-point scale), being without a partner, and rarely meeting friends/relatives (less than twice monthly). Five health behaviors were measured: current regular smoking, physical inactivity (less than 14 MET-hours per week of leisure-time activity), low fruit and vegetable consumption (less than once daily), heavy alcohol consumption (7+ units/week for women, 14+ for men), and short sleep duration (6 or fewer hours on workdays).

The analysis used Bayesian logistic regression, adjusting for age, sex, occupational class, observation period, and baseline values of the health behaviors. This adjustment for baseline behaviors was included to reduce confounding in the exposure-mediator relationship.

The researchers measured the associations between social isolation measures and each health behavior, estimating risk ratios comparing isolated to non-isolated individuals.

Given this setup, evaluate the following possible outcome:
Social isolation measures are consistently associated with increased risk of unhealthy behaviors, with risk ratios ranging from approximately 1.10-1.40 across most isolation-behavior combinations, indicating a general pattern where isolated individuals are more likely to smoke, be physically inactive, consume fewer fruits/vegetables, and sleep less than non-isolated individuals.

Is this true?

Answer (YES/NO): NO